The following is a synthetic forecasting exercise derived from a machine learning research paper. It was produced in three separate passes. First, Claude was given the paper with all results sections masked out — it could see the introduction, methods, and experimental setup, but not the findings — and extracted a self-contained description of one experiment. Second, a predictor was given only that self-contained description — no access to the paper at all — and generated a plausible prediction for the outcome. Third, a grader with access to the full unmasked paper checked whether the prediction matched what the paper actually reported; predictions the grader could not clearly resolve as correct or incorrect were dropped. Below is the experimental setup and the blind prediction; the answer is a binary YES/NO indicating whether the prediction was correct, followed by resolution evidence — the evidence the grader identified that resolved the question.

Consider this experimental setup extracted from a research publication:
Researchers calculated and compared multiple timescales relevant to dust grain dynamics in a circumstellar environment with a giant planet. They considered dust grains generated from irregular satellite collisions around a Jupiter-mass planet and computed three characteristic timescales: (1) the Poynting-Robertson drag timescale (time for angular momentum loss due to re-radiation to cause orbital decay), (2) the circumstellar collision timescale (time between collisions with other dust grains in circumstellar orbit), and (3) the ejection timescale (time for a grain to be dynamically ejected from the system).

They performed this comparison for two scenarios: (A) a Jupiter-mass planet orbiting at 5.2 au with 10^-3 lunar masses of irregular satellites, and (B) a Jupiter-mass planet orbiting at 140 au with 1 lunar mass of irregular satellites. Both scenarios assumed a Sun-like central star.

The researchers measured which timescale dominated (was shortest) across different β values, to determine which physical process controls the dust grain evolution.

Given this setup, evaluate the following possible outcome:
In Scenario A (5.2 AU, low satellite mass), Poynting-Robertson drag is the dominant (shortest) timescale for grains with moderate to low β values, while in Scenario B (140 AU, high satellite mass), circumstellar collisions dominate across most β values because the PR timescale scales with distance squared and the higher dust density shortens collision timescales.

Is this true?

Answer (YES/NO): NO